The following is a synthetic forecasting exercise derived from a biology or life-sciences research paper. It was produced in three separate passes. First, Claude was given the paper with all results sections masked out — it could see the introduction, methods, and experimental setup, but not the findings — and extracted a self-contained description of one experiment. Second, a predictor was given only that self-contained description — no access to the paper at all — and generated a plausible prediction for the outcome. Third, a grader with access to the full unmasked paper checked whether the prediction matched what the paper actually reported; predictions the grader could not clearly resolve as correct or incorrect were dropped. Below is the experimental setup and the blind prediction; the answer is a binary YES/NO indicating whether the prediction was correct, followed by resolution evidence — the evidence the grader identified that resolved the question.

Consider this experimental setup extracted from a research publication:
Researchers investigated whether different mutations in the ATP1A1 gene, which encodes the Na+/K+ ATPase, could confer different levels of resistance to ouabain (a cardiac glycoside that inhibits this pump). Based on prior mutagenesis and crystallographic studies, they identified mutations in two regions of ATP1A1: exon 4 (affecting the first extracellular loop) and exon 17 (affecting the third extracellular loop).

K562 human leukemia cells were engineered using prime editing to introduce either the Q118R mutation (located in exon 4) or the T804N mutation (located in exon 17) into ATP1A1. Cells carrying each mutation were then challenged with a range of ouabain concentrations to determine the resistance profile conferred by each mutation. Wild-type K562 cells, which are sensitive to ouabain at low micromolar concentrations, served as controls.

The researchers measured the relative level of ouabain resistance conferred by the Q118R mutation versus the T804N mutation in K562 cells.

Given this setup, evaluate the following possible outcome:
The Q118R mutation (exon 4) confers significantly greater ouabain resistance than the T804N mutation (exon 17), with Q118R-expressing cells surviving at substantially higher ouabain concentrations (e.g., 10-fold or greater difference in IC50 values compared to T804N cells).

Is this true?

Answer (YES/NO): YES